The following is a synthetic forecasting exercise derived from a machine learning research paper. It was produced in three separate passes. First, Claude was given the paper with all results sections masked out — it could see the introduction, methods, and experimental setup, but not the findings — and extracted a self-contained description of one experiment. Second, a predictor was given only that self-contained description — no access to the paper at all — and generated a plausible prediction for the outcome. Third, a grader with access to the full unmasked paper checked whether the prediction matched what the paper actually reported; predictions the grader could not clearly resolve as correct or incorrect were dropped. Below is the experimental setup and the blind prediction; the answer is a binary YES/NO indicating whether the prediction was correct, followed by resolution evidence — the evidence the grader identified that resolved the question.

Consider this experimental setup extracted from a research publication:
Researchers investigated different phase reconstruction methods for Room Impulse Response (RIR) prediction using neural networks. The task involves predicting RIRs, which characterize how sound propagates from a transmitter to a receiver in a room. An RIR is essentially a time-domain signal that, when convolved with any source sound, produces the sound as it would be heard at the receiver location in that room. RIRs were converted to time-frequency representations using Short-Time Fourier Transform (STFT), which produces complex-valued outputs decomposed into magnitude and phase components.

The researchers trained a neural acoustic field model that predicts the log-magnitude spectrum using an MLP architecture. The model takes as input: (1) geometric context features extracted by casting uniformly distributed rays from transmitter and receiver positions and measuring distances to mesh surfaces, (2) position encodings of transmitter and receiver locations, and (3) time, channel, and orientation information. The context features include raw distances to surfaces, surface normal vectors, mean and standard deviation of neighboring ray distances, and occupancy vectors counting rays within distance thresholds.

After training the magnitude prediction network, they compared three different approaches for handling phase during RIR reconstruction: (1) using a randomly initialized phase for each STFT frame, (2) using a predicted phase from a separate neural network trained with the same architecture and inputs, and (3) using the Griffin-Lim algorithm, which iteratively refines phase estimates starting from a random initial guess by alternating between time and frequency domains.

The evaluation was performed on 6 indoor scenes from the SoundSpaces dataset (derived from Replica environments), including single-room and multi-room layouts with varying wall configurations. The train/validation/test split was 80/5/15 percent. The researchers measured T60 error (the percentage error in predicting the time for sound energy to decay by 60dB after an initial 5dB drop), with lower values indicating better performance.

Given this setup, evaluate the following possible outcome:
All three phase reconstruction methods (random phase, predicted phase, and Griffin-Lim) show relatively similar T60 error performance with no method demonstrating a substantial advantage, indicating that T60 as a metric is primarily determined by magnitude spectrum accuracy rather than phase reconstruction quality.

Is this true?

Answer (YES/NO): NO